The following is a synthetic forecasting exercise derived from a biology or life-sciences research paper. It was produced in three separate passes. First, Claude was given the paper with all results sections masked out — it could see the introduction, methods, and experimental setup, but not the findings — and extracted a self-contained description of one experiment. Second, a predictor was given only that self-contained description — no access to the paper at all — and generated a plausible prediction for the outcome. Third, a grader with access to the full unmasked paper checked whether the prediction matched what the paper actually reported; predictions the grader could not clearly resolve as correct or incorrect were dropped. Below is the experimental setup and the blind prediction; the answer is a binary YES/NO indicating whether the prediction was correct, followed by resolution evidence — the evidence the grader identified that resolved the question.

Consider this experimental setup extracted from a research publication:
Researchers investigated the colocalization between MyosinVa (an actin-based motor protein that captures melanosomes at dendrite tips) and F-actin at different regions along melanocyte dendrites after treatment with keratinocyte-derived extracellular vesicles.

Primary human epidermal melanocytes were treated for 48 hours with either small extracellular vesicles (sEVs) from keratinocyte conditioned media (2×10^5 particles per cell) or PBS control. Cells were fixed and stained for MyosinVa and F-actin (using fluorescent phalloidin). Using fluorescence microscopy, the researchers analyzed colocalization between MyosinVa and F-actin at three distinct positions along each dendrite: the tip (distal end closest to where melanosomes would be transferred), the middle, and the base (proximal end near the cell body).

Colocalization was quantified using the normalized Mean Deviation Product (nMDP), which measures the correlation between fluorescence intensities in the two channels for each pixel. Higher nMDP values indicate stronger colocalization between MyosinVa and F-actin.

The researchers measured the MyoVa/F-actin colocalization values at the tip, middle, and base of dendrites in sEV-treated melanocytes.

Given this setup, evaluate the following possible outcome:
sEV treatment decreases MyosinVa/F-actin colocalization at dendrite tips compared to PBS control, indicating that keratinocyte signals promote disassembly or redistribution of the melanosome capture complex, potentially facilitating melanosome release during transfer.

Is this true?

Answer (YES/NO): NO